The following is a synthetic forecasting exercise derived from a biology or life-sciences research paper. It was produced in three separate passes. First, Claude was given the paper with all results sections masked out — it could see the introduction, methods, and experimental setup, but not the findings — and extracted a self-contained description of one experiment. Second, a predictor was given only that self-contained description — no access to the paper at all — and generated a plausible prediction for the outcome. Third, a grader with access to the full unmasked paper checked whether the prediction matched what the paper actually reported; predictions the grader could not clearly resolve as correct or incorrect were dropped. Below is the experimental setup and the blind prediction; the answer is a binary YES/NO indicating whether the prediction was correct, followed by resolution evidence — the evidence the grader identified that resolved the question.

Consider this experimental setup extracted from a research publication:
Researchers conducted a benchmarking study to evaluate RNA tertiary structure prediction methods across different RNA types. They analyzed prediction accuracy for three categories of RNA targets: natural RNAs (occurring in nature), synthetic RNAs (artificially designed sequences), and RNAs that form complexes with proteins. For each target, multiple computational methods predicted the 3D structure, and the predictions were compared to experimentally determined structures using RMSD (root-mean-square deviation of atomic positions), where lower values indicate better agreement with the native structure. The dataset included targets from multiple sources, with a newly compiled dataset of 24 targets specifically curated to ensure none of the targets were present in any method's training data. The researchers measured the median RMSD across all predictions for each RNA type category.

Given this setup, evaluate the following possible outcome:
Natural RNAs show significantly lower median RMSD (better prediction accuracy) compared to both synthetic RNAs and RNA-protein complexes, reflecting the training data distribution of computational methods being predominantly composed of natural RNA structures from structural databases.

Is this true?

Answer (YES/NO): YES